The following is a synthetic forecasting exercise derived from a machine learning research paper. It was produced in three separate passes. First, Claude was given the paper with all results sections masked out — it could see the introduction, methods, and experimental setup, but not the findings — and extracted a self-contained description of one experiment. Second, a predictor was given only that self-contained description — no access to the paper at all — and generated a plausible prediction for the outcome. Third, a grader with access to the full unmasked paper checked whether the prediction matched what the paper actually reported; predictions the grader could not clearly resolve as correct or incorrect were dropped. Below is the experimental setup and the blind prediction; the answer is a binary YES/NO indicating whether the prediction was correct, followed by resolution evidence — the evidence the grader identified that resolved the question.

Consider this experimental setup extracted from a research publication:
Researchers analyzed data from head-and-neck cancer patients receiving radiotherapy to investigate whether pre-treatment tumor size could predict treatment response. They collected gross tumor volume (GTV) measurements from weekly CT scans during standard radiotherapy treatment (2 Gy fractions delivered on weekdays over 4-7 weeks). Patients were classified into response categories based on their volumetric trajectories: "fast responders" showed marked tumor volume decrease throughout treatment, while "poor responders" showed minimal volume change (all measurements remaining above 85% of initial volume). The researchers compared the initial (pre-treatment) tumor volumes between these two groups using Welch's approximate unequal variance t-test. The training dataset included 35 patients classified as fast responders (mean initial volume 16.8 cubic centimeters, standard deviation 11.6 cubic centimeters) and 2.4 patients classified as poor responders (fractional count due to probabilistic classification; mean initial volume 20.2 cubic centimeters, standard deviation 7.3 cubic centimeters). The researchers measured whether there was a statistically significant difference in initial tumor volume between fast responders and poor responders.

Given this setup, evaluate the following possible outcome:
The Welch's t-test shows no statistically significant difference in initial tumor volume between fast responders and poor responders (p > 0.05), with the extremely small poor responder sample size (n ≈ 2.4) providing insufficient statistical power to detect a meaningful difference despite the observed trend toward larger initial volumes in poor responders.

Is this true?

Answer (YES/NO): YES